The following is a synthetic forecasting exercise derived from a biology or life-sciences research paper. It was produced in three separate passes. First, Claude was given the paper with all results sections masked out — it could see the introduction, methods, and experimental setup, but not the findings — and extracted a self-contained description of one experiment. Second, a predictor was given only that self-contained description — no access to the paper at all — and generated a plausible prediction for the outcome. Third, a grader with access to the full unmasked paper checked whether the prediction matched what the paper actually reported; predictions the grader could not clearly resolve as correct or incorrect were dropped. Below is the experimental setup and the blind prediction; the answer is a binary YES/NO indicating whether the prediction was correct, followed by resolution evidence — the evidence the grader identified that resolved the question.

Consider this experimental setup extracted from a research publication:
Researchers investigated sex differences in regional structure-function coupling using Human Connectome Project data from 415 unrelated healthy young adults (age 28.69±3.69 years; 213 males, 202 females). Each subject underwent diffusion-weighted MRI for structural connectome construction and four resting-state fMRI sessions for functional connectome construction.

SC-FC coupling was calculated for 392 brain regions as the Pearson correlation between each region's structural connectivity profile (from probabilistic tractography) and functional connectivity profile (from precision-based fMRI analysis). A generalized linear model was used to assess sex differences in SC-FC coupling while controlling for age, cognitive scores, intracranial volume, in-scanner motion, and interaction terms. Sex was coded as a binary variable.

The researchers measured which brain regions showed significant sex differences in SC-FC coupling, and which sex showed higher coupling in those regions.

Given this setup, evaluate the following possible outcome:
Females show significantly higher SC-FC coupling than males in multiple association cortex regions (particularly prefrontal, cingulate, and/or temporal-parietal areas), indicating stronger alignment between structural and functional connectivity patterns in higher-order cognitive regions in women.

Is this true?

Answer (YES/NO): NO